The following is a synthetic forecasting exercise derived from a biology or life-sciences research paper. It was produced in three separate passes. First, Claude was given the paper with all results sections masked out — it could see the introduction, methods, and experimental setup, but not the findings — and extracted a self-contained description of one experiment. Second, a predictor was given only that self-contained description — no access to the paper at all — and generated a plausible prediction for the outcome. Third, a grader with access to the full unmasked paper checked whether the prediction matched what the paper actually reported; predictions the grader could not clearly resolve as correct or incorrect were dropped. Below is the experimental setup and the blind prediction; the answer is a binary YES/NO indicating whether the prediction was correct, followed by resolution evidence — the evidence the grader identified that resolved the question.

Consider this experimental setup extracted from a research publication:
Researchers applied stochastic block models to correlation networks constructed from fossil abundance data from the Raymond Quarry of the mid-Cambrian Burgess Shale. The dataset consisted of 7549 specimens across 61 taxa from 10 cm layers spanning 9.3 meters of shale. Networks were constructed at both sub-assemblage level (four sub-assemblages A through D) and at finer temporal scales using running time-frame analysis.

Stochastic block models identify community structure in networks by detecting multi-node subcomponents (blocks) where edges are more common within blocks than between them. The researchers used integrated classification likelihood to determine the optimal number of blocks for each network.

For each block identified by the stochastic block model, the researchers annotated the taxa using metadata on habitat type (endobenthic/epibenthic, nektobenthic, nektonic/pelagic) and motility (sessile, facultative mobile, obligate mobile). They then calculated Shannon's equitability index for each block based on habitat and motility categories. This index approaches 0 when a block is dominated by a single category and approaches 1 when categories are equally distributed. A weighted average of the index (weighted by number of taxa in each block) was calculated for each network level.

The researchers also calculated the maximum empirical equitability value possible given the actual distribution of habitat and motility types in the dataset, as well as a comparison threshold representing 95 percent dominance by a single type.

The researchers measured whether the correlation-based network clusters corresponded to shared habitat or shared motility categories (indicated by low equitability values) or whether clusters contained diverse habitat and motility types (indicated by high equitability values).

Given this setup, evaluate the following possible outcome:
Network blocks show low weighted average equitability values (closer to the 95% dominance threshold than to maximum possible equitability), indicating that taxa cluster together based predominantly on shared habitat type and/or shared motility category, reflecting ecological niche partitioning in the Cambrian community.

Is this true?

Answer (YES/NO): NO